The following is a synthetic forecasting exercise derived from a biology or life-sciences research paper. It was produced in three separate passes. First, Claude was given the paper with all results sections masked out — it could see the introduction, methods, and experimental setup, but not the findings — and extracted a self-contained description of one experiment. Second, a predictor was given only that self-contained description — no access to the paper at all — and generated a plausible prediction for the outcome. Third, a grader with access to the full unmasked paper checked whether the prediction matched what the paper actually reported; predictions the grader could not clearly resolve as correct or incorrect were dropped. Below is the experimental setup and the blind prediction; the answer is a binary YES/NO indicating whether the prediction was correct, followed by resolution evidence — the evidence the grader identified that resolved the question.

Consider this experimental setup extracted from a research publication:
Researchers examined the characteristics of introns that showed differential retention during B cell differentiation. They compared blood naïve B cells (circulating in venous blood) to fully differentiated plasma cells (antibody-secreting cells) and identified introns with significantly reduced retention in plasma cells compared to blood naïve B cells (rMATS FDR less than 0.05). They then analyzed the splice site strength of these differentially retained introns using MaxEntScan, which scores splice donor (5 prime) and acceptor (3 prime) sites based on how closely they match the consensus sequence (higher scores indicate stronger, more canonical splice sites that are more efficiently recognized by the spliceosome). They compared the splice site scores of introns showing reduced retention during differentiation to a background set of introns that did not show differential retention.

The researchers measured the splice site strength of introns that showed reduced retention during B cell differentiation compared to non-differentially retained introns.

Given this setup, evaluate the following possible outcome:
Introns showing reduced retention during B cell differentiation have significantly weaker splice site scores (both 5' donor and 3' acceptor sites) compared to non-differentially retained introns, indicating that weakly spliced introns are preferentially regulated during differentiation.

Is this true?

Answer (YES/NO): YES